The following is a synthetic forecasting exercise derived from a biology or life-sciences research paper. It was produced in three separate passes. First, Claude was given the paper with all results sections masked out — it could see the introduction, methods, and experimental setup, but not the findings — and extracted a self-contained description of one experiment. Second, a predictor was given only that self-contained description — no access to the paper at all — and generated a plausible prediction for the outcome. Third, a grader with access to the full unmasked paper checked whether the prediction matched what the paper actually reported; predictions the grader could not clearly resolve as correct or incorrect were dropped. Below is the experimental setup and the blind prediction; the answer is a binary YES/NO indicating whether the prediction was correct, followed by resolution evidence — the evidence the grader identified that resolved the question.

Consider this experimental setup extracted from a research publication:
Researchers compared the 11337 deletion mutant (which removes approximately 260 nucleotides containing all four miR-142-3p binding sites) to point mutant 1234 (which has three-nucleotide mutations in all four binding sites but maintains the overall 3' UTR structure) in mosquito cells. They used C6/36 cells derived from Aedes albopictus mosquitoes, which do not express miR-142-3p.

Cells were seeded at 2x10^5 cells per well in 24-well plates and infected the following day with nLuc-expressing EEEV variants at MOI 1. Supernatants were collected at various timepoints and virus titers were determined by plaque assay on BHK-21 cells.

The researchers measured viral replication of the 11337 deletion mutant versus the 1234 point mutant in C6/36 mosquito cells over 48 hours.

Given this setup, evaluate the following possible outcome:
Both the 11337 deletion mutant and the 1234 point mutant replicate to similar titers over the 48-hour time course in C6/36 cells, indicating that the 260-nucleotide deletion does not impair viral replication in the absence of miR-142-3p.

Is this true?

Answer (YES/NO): NO